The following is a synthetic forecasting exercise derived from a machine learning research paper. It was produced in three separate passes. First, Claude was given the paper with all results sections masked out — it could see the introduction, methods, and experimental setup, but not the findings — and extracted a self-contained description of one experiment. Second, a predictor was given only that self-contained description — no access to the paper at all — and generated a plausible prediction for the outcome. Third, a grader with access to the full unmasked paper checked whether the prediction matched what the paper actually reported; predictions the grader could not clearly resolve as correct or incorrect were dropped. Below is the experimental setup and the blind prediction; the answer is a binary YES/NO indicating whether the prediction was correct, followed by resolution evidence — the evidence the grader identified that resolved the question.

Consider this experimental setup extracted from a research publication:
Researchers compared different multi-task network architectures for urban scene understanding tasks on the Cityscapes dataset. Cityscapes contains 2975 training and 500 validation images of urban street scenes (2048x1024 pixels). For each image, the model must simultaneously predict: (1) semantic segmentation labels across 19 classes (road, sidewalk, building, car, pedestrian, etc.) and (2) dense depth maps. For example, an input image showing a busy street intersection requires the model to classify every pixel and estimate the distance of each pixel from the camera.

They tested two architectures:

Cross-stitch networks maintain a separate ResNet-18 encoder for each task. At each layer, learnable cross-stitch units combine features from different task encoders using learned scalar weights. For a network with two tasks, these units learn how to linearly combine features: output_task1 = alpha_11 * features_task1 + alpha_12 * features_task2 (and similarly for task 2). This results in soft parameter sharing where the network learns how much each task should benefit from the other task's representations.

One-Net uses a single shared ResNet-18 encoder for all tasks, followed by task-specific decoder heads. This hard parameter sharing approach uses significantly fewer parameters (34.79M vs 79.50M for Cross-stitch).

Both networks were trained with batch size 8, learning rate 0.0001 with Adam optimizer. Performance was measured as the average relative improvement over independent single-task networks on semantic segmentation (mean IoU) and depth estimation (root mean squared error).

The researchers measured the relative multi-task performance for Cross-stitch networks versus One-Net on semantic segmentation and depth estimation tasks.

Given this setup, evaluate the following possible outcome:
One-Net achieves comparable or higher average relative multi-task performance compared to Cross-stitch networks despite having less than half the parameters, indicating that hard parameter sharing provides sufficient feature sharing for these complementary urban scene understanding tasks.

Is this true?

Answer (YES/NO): NO